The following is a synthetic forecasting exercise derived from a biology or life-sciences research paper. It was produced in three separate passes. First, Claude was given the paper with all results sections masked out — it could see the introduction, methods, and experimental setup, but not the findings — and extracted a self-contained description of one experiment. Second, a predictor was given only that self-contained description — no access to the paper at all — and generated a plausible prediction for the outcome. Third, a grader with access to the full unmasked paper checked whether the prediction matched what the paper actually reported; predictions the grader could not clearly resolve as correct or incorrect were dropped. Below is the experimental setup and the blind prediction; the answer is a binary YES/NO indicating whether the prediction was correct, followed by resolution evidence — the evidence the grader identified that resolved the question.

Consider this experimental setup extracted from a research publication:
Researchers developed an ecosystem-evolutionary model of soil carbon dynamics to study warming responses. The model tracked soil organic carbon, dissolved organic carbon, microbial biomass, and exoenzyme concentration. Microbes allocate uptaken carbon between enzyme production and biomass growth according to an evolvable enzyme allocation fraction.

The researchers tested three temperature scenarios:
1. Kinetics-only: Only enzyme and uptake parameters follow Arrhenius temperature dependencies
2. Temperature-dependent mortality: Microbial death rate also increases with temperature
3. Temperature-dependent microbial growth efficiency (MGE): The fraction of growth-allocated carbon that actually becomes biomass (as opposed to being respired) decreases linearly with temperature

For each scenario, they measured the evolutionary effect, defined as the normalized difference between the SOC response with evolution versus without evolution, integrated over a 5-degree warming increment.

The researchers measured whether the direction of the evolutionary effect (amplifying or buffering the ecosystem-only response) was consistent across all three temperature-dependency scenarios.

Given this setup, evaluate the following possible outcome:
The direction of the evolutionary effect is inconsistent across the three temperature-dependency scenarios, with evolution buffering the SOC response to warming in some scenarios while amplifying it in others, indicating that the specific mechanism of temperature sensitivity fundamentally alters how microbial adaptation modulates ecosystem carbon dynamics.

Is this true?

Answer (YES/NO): YES